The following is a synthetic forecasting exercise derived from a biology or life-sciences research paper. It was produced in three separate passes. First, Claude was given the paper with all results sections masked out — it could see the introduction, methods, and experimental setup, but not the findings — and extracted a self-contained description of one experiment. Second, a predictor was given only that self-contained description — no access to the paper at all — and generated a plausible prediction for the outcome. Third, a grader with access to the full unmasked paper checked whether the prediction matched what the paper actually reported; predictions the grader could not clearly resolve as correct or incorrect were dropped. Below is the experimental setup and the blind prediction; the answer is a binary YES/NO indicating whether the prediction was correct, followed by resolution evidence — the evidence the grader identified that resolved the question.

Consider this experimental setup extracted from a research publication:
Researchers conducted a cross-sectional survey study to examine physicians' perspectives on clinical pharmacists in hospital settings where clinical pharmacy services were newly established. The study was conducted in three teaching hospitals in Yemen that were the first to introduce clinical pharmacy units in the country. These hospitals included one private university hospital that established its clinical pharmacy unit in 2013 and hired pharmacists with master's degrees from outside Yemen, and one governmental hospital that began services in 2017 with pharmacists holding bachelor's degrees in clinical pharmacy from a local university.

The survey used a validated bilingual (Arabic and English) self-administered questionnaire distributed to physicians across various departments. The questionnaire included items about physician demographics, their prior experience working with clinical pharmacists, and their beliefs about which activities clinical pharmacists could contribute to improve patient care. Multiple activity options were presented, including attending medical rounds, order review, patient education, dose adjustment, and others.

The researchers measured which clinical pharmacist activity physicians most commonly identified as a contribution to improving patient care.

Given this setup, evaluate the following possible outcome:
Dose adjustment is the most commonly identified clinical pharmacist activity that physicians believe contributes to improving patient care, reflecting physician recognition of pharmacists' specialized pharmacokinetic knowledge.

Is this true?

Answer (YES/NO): NO